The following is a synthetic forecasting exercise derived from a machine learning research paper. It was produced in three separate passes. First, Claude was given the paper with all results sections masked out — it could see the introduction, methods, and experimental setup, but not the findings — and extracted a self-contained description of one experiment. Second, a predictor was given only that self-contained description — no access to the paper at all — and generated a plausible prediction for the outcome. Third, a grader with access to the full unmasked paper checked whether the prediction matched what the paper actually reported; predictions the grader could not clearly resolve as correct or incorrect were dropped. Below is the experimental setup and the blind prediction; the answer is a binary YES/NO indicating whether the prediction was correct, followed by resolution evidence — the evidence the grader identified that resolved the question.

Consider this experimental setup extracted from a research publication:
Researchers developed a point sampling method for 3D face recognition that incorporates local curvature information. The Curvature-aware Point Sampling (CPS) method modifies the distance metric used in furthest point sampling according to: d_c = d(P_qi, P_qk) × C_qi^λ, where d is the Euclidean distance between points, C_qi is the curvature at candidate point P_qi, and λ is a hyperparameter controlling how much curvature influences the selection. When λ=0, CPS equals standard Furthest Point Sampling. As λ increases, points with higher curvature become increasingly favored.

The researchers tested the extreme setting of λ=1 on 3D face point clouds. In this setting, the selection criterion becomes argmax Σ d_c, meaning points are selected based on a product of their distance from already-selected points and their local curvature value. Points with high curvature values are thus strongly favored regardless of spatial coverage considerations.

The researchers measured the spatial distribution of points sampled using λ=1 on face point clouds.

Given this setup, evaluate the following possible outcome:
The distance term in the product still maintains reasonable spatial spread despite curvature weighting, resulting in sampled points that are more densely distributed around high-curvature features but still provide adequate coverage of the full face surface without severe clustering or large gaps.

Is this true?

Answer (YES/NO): NO